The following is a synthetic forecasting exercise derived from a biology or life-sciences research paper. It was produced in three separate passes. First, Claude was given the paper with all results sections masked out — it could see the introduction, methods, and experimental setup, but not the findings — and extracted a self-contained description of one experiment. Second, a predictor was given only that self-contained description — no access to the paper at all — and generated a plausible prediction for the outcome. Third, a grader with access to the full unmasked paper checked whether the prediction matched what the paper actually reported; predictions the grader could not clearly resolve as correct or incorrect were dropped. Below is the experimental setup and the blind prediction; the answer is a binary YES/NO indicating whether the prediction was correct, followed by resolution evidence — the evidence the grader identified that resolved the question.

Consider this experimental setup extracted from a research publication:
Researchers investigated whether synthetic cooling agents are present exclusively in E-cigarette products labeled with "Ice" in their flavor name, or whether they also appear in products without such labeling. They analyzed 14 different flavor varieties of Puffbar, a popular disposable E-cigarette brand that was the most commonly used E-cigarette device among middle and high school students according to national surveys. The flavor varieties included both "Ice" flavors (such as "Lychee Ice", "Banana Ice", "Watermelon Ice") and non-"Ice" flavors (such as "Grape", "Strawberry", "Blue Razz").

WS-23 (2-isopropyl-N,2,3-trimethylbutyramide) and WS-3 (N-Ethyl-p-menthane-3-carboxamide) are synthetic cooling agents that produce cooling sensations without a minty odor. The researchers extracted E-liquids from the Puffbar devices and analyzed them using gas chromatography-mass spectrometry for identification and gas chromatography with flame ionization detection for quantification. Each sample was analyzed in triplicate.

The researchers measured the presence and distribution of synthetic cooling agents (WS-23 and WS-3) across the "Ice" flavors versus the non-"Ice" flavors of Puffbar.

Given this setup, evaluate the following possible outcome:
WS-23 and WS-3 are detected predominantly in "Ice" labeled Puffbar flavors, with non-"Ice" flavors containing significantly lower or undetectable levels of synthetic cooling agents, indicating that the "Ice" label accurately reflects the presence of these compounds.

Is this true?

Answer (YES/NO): NO